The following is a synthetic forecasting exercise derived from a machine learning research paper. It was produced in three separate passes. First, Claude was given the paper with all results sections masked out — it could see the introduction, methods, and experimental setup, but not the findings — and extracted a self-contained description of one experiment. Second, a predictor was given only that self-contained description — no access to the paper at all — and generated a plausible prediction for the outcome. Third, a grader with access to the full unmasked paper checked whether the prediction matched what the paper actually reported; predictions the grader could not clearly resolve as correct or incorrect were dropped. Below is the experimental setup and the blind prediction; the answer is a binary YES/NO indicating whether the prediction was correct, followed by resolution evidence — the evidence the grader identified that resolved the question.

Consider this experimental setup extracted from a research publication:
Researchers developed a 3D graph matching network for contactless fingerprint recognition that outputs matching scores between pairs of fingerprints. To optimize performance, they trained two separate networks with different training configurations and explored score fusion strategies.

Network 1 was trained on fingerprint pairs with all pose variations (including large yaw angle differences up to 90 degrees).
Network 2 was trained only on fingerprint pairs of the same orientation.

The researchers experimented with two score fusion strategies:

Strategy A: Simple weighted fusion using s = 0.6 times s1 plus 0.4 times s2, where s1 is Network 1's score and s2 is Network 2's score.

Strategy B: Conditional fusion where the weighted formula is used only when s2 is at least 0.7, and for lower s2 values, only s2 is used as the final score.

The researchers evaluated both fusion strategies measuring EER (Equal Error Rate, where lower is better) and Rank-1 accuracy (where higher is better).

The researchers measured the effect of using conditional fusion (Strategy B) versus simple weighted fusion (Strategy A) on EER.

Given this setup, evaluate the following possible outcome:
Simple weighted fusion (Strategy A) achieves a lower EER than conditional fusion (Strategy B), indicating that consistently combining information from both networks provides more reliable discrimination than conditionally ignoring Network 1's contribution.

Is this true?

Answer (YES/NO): NO